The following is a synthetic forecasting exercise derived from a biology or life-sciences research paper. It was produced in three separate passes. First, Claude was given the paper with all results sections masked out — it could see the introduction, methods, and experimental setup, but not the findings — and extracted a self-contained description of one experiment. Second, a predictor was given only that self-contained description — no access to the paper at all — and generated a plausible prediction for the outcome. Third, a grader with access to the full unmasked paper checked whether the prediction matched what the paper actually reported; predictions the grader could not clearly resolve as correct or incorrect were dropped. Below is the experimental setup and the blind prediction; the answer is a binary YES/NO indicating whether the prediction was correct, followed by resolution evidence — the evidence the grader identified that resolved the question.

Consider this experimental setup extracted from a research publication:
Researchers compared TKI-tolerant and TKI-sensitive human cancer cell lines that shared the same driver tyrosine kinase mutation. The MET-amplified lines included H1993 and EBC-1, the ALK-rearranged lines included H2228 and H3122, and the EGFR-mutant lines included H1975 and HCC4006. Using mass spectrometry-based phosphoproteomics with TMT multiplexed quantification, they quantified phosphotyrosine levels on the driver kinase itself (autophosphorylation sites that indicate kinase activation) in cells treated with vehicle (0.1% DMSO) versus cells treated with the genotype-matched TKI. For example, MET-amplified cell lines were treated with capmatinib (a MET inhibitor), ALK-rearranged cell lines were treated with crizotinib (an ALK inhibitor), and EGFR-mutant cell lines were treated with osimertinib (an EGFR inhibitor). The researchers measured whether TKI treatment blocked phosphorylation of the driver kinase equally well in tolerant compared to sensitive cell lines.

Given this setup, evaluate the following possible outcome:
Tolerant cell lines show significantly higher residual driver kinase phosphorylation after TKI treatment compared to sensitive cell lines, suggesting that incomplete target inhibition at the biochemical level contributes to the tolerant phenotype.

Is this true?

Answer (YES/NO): NO